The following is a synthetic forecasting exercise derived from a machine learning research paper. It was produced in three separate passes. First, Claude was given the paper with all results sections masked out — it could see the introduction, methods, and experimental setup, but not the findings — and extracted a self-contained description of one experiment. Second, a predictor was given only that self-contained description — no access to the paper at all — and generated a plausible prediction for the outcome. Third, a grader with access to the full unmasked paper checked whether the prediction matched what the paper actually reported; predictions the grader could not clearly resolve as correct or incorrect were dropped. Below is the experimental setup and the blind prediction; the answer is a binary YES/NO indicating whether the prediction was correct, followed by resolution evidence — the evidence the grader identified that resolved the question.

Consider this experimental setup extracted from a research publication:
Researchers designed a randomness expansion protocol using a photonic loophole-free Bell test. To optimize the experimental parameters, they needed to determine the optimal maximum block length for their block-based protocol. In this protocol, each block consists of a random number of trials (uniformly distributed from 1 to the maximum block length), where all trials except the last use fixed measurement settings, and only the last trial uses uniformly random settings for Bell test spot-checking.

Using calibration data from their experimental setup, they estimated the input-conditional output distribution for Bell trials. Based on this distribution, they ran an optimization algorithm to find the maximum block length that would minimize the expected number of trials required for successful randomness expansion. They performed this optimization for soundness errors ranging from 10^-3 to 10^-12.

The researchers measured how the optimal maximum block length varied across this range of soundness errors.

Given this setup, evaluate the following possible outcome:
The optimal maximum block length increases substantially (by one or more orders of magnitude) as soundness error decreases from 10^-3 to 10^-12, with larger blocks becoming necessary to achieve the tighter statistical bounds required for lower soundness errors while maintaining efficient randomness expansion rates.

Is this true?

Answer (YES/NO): NO